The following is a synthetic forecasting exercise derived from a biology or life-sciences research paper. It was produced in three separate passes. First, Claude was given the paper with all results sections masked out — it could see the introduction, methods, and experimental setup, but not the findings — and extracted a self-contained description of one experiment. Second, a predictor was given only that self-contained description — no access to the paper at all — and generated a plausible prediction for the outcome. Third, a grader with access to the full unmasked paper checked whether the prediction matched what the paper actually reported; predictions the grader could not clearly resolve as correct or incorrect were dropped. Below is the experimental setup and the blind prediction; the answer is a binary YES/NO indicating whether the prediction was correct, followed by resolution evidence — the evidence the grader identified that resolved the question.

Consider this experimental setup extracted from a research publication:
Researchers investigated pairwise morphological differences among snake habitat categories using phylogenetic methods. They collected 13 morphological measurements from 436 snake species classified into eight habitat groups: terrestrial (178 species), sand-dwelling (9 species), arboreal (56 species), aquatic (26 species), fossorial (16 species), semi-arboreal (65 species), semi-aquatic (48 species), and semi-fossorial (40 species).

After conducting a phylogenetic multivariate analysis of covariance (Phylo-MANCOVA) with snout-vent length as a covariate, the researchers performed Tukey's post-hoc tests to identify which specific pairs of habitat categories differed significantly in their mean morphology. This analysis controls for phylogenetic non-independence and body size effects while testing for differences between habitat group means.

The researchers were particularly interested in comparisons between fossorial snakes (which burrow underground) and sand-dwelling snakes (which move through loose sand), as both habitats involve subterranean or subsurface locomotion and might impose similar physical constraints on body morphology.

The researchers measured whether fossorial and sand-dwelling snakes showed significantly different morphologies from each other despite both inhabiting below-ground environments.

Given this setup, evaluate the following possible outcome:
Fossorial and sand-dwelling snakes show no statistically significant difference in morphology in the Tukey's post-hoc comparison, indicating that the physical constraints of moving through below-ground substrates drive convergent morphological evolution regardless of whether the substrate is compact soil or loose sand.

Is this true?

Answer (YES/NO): NO